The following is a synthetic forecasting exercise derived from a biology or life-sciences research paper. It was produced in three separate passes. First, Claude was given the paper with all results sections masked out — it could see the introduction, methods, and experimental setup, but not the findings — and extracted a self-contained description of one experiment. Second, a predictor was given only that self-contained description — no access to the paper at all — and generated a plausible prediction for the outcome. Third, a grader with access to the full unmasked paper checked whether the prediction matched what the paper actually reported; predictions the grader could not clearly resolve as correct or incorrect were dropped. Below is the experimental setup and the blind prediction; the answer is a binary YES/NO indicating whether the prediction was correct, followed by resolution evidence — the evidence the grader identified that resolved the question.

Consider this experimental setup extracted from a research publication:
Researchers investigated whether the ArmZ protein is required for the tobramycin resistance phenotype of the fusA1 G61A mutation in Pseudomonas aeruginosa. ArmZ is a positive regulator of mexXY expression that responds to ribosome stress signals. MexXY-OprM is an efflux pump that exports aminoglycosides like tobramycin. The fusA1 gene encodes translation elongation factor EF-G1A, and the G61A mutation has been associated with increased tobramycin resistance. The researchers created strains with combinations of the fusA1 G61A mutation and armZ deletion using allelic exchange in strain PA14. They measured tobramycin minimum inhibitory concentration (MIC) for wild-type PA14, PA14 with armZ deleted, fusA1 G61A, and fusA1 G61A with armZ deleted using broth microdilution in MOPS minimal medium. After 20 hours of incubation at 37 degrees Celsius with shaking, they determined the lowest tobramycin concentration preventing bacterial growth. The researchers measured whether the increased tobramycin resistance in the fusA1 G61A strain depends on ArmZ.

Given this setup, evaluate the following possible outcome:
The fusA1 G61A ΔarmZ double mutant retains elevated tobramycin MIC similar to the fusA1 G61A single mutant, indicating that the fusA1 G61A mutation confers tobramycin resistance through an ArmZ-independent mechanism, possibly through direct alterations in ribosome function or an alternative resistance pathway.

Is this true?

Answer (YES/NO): NO